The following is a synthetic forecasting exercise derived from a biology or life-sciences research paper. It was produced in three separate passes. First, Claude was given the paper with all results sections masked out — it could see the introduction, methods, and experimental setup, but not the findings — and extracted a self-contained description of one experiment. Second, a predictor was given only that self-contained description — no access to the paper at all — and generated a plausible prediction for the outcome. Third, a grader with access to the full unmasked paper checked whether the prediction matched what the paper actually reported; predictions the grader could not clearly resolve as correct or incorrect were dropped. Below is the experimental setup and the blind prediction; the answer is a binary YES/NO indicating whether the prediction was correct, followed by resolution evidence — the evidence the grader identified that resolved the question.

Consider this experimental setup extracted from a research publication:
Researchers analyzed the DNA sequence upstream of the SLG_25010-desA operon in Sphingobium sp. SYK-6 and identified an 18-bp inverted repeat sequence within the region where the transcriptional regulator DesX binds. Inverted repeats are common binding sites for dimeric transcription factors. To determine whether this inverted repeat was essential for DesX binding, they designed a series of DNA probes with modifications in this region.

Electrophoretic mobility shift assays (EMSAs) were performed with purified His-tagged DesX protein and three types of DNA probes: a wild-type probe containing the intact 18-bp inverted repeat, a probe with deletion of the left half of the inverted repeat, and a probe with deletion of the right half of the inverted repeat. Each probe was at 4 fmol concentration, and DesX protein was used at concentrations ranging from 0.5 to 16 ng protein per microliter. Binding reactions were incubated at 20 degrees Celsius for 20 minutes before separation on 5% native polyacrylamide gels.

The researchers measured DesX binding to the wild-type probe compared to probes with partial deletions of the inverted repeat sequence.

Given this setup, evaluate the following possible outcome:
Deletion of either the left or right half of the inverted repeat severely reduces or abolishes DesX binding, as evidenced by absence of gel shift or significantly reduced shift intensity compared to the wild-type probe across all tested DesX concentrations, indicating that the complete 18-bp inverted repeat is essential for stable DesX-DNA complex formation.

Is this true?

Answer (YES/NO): YES